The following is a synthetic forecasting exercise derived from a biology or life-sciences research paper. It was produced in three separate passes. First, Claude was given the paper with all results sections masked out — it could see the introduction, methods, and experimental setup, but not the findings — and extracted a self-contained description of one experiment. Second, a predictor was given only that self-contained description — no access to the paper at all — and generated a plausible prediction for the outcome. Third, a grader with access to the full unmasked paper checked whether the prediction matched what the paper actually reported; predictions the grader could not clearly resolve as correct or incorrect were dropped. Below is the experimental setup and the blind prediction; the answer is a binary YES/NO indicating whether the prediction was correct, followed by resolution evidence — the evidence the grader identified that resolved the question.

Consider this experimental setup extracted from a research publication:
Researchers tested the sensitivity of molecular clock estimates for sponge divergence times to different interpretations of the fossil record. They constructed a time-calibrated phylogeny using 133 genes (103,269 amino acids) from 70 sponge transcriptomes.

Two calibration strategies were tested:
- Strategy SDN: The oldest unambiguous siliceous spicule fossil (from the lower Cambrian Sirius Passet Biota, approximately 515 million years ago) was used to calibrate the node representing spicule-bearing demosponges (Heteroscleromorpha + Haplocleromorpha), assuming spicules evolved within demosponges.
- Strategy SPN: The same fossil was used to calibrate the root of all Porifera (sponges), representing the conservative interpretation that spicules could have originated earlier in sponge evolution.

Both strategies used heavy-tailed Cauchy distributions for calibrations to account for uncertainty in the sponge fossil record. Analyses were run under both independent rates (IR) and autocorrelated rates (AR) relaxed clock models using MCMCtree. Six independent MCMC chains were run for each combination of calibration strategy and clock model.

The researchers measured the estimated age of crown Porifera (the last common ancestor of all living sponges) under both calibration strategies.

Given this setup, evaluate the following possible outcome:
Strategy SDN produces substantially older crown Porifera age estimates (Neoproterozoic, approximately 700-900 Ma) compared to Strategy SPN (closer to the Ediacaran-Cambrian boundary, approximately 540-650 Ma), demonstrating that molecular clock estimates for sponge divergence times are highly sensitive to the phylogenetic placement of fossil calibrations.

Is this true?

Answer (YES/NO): NO